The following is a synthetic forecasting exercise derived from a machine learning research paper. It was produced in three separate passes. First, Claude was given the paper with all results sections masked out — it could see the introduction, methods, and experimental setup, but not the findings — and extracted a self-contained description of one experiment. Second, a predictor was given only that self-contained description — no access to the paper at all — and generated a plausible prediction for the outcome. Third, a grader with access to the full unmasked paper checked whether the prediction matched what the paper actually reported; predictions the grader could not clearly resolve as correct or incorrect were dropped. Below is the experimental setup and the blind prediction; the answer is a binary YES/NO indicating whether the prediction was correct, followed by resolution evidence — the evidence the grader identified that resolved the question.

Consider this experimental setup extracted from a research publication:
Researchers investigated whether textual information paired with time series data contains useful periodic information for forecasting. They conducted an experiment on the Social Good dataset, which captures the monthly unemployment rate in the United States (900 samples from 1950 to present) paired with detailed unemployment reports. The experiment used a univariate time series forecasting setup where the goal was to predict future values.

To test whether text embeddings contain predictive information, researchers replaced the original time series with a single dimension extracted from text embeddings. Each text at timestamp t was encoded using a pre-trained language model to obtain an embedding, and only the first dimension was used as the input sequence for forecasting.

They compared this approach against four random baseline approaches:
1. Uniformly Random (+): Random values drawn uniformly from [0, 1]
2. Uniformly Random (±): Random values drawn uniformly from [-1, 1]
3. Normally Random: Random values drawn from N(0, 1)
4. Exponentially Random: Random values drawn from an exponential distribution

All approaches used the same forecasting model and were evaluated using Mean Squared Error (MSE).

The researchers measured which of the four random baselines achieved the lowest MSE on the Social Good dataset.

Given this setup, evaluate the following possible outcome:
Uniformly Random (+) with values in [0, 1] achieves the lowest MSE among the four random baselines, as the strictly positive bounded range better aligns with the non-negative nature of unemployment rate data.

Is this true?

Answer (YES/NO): YES